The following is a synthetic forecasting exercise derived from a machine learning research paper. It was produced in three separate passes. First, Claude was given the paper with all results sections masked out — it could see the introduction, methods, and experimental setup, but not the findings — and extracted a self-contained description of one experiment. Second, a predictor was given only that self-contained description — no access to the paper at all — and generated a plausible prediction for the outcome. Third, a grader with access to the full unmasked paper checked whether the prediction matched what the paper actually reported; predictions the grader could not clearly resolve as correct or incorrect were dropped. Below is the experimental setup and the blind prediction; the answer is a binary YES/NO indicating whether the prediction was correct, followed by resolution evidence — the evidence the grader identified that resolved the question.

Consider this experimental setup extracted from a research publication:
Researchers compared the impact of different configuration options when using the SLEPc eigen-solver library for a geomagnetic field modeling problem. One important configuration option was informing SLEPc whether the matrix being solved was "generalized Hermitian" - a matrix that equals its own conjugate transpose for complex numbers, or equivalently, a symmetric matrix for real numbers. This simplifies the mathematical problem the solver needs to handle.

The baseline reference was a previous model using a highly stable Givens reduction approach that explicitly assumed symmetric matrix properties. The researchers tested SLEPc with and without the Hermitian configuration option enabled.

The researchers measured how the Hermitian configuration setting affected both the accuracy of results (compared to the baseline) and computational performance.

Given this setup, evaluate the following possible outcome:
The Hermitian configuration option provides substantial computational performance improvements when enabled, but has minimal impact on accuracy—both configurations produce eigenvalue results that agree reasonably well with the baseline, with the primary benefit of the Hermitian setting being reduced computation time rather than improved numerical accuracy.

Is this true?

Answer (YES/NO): NO